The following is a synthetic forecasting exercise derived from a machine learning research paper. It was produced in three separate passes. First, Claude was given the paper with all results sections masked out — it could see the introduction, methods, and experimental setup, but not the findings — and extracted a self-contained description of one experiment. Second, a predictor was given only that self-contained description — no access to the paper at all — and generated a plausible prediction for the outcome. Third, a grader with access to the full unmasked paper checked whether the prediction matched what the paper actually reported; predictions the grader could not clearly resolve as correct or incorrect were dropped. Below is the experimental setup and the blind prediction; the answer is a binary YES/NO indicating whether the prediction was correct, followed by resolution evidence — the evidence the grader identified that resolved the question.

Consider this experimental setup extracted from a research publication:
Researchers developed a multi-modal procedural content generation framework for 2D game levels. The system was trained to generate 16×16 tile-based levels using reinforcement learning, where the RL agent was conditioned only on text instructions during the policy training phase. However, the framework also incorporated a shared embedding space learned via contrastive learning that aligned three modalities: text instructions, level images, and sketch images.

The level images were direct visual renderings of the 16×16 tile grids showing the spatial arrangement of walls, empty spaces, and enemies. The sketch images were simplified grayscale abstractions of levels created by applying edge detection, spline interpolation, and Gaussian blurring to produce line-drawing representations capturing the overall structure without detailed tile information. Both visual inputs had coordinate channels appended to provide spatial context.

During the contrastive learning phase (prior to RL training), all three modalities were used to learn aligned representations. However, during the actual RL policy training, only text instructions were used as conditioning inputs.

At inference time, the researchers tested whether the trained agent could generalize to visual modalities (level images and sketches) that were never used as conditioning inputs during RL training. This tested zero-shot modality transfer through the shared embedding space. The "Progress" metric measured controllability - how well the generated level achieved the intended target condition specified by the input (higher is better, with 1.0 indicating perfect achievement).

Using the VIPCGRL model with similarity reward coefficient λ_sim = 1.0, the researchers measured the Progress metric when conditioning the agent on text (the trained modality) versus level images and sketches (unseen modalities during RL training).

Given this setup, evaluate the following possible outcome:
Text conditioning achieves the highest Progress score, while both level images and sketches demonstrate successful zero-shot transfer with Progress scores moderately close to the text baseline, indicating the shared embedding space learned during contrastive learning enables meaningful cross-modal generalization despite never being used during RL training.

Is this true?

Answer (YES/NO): YES